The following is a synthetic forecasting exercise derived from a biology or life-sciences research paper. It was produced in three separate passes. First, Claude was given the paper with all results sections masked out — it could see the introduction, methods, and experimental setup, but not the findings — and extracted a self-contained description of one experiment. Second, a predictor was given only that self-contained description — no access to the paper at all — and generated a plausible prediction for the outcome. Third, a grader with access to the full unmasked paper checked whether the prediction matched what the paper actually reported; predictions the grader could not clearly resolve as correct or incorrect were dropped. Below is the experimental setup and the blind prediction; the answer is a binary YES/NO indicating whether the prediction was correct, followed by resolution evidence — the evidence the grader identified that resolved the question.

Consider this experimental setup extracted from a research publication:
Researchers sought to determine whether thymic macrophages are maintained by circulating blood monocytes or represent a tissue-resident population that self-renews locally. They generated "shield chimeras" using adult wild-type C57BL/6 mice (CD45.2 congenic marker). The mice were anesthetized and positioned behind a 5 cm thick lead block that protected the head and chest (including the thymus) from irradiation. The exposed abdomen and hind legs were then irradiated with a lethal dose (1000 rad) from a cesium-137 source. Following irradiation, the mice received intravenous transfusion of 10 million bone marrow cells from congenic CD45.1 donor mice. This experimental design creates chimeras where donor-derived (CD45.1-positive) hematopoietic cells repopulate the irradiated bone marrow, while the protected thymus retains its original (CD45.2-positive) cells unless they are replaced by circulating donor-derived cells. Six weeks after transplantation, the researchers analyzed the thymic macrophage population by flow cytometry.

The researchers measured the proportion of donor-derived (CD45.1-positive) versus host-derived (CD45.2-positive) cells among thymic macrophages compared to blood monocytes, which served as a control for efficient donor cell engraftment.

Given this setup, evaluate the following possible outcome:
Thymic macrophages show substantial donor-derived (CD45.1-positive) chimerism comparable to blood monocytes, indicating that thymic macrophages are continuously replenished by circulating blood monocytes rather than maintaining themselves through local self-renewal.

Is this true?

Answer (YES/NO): NO